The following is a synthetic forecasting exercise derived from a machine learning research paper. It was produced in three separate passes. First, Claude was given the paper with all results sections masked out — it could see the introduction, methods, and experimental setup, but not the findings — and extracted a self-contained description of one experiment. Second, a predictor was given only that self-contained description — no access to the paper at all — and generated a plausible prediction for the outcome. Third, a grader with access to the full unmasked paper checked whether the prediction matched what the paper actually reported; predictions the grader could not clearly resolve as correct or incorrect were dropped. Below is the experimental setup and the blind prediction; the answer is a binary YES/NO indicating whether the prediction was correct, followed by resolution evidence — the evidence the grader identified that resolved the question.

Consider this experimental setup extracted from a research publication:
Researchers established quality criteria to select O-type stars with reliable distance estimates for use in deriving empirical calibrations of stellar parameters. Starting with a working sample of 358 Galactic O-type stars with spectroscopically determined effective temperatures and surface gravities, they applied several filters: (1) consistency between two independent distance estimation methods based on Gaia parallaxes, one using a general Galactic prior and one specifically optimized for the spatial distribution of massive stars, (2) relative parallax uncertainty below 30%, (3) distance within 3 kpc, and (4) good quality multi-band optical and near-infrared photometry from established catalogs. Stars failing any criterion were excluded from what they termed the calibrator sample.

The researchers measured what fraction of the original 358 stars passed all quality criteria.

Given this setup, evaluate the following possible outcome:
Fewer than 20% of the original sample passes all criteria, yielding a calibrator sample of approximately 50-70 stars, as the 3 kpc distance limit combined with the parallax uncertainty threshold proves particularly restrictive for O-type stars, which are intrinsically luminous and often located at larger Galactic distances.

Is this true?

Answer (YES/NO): NO